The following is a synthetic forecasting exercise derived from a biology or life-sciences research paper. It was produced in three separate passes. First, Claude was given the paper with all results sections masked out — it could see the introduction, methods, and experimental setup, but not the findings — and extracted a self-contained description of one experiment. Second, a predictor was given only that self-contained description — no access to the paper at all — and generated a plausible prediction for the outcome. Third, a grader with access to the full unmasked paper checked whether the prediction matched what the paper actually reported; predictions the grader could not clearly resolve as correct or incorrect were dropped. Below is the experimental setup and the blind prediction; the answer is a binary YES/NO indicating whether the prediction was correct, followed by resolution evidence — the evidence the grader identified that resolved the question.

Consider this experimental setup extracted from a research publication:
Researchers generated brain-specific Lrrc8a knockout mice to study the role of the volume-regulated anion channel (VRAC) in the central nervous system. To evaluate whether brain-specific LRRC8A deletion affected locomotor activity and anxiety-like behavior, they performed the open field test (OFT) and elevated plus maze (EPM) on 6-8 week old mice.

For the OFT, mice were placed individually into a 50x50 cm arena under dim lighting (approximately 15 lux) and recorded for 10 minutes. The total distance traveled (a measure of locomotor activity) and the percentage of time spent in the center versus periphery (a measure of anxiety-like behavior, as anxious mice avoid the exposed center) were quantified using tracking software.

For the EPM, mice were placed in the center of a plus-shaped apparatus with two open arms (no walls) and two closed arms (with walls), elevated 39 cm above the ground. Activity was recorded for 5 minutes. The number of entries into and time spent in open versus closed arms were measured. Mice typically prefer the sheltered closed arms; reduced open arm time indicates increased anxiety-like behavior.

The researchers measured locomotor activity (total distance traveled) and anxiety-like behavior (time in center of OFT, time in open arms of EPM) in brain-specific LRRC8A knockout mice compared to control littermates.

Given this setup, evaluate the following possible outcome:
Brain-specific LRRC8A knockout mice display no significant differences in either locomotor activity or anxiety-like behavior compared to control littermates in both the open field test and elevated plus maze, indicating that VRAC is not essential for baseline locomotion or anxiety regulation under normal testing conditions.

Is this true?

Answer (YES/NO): NO